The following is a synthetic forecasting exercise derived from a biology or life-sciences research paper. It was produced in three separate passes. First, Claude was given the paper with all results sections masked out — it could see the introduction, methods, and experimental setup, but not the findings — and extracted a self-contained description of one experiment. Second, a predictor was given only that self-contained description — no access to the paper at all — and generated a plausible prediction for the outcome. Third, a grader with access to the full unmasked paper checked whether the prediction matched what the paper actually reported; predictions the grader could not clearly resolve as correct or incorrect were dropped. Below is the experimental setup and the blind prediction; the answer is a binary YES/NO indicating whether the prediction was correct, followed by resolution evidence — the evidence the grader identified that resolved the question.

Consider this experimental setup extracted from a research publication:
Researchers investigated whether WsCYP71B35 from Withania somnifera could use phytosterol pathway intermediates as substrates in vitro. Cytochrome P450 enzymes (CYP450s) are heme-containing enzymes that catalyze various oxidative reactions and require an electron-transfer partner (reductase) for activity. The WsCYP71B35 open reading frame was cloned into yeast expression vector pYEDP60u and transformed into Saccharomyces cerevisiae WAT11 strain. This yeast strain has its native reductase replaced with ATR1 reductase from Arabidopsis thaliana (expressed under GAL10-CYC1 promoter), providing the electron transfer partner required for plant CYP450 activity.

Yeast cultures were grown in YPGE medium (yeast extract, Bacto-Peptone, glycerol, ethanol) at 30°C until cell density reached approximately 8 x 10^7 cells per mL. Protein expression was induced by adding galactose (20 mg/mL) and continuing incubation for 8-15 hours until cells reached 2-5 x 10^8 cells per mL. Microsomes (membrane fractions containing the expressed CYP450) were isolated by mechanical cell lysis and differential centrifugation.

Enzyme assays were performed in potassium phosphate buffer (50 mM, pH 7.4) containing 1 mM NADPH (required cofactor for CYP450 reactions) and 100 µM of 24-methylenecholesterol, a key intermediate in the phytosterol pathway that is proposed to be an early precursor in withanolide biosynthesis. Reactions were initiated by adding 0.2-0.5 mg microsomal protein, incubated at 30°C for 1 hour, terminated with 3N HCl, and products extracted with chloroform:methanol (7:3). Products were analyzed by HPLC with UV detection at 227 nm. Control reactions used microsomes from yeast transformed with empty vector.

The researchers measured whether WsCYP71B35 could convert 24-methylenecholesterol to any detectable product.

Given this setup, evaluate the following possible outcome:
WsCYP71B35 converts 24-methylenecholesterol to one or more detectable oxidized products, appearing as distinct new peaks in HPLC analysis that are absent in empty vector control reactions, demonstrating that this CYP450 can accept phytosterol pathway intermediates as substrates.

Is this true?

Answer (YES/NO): NO